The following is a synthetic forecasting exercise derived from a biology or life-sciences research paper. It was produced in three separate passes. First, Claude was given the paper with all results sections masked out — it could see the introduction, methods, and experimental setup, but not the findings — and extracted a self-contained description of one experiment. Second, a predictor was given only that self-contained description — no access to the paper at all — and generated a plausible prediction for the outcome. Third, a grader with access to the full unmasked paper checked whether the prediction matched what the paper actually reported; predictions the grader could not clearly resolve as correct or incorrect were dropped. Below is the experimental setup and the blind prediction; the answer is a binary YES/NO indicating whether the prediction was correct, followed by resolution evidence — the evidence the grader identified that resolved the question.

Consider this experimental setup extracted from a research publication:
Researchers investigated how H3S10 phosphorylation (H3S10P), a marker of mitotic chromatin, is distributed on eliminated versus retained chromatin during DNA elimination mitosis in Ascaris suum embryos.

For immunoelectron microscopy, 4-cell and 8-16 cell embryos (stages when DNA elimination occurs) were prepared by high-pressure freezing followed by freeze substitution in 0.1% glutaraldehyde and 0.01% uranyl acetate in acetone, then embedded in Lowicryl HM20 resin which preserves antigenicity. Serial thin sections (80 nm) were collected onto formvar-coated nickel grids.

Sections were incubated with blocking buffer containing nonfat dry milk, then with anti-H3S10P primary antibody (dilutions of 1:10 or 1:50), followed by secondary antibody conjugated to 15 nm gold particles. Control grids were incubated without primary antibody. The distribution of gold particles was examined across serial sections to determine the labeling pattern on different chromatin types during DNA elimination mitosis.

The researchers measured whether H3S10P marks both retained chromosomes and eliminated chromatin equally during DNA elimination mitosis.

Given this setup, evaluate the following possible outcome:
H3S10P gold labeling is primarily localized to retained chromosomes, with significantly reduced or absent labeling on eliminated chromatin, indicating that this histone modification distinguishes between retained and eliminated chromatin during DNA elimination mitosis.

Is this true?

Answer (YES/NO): NO